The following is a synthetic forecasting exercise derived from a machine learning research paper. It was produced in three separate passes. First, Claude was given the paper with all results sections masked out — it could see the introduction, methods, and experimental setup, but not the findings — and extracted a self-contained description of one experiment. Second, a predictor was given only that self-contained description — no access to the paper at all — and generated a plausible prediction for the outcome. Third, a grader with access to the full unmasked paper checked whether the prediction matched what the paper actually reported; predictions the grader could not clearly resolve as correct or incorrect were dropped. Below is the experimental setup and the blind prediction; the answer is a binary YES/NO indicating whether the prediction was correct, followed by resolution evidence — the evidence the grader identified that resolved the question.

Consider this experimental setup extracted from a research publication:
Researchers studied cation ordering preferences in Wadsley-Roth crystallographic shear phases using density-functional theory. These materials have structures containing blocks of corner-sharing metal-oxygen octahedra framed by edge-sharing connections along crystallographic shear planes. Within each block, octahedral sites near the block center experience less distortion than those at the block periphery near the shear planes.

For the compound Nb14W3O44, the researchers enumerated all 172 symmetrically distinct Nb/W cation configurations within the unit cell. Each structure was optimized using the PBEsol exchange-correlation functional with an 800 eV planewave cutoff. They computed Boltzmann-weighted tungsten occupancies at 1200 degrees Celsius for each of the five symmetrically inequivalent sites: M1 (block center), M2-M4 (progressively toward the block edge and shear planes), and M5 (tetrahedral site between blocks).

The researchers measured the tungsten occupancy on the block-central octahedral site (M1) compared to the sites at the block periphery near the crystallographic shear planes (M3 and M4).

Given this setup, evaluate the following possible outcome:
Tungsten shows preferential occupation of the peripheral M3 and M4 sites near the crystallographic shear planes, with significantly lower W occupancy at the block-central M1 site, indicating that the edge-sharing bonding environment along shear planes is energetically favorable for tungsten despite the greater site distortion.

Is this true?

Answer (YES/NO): NO